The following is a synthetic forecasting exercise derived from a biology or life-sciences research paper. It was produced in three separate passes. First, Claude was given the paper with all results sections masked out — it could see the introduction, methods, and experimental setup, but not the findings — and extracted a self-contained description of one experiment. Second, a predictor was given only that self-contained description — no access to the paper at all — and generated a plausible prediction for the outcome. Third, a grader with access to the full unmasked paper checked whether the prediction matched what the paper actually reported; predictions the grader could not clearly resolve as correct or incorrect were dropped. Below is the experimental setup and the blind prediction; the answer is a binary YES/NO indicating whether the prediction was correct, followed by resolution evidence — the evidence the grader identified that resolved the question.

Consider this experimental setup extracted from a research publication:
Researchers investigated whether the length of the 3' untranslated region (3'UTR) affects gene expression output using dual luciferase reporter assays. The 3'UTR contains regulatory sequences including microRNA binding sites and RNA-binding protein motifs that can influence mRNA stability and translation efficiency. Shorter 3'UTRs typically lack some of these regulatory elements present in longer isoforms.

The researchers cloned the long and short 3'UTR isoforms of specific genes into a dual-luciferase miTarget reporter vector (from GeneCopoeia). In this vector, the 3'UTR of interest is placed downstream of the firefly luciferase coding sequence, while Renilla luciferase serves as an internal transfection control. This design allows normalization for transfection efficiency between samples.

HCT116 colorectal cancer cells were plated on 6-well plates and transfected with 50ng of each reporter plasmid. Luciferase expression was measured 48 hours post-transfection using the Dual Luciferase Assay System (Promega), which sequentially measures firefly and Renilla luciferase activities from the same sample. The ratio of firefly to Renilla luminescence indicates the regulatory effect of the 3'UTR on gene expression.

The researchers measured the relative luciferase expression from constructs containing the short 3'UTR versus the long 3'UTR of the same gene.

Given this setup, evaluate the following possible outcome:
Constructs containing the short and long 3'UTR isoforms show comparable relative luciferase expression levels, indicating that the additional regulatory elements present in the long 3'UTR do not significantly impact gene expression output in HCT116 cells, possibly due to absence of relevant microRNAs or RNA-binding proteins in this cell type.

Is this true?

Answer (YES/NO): NO